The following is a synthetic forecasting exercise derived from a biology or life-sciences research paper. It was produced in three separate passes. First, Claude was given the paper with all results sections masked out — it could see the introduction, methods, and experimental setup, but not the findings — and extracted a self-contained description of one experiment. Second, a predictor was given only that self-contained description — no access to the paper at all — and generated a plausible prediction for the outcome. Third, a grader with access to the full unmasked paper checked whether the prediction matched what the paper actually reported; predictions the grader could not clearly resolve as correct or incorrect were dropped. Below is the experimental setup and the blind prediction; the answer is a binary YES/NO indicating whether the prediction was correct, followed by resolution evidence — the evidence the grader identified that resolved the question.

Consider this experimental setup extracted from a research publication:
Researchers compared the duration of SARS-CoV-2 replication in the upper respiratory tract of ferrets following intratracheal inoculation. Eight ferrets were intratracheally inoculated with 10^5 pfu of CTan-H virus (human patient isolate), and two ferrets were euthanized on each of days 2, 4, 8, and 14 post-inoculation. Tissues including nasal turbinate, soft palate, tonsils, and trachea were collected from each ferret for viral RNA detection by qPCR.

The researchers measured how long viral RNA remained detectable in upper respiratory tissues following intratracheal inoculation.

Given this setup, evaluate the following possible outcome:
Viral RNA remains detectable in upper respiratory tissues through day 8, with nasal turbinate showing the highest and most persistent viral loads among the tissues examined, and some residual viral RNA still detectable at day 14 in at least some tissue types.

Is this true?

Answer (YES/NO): NO